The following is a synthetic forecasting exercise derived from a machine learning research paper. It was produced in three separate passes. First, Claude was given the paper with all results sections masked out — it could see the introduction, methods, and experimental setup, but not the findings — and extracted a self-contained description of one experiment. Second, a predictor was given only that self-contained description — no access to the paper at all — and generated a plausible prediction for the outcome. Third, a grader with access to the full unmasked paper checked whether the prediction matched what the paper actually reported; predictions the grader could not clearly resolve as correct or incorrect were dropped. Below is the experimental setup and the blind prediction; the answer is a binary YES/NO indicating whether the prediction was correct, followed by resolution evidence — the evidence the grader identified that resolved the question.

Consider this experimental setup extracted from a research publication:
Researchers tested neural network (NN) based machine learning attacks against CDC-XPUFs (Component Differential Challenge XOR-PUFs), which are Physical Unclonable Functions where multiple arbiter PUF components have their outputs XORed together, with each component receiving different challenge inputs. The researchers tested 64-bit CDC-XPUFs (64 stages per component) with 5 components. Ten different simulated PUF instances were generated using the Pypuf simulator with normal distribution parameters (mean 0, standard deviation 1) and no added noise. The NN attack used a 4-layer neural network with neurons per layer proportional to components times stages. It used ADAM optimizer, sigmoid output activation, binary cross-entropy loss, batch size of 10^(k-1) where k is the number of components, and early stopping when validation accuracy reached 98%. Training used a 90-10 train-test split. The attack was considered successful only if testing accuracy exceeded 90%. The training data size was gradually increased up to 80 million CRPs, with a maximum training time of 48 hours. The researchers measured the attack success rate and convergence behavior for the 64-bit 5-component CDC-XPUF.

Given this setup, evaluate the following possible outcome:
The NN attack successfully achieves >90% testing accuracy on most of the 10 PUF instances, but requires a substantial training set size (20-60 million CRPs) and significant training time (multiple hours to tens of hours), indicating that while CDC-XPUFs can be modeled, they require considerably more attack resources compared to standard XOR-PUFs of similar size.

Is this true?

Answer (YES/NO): NO